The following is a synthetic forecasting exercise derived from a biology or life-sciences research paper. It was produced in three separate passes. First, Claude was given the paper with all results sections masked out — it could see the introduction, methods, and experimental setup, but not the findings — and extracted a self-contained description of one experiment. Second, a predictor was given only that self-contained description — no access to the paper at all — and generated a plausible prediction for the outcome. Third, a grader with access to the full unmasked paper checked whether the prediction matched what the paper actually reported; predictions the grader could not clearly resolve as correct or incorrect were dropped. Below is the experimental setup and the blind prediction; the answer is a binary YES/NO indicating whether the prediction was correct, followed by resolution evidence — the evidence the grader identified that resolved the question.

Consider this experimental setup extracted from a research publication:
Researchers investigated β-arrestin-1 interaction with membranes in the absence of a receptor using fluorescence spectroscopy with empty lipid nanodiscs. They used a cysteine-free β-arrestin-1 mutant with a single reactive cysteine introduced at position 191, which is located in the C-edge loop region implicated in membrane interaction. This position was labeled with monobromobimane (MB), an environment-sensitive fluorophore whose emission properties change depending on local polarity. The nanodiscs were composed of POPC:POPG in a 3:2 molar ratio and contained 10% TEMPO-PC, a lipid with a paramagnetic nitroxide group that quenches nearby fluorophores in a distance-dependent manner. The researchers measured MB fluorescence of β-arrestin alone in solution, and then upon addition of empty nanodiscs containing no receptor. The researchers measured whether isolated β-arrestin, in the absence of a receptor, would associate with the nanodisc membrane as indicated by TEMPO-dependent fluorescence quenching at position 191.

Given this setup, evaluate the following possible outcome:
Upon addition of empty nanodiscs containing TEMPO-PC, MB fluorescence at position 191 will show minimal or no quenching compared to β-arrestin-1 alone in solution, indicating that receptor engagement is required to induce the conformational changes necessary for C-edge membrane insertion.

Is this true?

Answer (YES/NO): NO